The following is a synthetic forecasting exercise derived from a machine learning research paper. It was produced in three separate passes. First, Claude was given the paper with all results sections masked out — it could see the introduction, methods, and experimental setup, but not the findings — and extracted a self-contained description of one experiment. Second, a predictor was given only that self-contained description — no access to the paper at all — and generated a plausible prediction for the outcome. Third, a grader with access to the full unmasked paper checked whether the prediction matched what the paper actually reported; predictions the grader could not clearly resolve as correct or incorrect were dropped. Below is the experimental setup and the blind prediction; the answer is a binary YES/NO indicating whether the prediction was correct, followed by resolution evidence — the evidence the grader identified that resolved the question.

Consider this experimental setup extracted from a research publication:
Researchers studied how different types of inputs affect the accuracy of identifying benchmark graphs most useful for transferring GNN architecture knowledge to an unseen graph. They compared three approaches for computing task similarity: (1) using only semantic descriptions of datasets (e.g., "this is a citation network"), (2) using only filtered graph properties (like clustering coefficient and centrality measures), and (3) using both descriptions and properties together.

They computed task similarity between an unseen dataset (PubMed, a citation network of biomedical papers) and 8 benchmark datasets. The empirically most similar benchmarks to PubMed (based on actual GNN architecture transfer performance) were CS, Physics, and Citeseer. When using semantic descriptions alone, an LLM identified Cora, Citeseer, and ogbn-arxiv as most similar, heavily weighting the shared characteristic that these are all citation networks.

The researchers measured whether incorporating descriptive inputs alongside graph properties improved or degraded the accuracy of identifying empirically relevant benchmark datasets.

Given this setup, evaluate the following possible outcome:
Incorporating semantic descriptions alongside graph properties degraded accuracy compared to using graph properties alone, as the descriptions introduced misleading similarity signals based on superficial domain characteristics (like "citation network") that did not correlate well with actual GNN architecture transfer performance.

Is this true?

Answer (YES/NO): YES